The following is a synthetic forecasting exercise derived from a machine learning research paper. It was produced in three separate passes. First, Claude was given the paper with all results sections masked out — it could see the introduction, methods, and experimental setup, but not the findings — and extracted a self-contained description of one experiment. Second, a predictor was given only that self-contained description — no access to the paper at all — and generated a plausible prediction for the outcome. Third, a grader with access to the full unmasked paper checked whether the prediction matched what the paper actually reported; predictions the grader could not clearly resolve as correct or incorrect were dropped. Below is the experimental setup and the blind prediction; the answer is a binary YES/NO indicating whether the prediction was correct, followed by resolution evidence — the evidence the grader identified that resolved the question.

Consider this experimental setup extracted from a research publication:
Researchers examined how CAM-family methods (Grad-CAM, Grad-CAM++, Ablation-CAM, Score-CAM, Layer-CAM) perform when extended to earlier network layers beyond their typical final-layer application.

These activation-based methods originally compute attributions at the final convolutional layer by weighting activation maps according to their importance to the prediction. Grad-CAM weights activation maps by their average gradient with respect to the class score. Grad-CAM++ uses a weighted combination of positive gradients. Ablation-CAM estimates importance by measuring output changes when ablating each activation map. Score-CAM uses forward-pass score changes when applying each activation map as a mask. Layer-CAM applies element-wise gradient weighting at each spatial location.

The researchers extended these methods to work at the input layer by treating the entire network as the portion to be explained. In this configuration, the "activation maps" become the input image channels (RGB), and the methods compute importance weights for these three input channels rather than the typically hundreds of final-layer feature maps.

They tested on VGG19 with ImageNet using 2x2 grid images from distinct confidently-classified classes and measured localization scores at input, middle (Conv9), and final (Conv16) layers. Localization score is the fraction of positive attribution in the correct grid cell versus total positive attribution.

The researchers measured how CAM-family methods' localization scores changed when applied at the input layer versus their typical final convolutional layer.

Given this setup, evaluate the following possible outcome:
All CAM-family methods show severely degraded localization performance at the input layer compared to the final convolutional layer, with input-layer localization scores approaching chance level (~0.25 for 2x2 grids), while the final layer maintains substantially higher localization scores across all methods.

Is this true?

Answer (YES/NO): NO